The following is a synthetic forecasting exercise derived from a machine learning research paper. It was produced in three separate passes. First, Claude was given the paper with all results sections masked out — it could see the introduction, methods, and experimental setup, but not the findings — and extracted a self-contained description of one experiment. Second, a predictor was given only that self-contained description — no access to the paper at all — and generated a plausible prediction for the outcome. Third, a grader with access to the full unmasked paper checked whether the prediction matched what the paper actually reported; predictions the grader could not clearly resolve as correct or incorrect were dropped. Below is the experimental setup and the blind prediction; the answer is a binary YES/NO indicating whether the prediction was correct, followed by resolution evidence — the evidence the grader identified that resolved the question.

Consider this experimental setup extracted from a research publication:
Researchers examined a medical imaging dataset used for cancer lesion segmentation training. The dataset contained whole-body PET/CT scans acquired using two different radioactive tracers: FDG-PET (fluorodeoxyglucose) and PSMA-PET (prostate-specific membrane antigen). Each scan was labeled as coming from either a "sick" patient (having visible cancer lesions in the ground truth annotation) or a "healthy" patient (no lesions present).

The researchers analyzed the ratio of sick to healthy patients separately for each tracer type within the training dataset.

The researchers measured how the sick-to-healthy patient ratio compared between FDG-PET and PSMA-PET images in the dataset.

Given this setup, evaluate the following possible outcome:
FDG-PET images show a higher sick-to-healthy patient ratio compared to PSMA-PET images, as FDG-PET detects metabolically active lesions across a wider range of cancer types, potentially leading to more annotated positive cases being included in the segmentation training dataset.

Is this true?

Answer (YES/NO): NO